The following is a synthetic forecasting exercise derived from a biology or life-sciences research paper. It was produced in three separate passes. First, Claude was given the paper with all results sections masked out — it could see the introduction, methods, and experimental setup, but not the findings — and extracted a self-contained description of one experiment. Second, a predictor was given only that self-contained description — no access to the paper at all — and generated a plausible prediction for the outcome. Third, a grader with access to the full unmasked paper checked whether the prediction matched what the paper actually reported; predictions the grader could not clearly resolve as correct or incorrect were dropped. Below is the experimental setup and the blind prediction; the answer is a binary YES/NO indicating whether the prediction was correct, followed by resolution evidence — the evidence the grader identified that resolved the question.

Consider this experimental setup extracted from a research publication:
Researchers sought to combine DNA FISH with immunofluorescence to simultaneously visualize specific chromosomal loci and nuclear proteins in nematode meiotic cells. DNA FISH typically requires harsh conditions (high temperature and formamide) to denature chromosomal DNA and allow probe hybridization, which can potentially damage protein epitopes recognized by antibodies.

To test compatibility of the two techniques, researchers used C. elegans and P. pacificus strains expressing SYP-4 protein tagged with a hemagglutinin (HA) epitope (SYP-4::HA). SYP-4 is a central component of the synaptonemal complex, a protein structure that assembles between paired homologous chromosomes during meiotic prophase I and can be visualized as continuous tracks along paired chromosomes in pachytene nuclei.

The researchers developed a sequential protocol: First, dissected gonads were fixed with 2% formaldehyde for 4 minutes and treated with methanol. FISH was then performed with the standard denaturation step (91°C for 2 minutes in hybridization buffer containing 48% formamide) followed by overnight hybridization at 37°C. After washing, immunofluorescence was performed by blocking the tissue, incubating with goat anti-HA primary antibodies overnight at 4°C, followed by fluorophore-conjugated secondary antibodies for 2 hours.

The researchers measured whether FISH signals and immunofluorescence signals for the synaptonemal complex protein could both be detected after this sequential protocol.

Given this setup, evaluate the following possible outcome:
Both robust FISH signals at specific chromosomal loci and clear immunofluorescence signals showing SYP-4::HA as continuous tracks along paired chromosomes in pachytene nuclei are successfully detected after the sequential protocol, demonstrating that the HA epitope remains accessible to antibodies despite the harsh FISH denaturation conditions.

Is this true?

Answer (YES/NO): YES